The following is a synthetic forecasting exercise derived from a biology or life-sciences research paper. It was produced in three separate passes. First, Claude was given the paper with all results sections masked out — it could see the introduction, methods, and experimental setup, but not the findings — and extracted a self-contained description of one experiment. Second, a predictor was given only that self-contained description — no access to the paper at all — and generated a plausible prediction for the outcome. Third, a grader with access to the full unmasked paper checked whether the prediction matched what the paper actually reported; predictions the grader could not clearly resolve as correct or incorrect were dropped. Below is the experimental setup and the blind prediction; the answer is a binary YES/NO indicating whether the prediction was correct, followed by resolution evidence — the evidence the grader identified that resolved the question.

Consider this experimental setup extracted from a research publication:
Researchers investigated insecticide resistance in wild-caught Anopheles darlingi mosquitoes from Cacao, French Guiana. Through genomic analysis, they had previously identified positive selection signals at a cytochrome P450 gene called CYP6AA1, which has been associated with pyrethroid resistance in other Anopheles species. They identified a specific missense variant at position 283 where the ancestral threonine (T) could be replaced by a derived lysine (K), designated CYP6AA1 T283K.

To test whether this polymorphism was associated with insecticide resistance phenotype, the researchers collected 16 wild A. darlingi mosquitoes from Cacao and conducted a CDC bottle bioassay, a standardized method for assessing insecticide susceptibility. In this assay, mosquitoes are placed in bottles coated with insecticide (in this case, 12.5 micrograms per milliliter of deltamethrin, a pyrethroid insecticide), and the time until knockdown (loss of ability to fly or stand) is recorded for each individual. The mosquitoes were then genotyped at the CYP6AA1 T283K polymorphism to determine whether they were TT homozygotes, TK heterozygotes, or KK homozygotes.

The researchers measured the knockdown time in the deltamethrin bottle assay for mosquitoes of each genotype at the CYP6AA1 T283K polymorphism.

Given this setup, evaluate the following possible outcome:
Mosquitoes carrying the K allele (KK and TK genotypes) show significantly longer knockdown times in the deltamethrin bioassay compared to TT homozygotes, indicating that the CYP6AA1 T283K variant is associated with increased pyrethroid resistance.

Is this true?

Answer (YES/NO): NO